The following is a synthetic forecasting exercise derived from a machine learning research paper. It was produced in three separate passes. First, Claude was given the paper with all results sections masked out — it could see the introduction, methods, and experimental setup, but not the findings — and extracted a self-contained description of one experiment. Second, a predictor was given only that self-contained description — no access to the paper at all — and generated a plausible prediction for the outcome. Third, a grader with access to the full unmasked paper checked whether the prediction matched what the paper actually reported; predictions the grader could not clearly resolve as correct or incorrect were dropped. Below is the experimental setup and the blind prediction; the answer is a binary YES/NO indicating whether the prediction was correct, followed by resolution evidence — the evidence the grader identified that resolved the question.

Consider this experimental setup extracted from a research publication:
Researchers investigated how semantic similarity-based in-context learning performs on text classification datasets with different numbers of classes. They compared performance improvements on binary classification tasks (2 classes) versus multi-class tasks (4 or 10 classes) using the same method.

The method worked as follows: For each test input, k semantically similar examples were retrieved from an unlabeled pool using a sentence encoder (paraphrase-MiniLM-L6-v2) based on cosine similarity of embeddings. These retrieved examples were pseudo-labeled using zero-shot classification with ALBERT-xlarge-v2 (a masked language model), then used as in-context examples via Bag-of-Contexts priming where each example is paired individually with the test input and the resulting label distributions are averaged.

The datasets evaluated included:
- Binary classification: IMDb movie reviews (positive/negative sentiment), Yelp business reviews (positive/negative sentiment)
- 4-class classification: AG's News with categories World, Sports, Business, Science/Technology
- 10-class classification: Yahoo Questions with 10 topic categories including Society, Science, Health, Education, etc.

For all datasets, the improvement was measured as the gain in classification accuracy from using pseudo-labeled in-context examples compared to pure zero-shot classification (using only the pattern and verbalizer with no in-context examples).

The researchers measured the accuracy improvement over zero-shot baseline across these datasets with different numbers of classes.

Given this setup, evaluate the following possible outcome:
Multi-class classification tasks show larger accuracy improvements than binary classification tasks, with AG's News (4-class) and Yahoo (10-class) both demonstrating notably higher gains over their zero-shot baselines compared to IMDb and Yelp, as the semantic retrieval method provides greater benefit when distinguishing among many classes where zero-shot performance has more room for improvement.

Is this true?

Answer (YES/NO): YES